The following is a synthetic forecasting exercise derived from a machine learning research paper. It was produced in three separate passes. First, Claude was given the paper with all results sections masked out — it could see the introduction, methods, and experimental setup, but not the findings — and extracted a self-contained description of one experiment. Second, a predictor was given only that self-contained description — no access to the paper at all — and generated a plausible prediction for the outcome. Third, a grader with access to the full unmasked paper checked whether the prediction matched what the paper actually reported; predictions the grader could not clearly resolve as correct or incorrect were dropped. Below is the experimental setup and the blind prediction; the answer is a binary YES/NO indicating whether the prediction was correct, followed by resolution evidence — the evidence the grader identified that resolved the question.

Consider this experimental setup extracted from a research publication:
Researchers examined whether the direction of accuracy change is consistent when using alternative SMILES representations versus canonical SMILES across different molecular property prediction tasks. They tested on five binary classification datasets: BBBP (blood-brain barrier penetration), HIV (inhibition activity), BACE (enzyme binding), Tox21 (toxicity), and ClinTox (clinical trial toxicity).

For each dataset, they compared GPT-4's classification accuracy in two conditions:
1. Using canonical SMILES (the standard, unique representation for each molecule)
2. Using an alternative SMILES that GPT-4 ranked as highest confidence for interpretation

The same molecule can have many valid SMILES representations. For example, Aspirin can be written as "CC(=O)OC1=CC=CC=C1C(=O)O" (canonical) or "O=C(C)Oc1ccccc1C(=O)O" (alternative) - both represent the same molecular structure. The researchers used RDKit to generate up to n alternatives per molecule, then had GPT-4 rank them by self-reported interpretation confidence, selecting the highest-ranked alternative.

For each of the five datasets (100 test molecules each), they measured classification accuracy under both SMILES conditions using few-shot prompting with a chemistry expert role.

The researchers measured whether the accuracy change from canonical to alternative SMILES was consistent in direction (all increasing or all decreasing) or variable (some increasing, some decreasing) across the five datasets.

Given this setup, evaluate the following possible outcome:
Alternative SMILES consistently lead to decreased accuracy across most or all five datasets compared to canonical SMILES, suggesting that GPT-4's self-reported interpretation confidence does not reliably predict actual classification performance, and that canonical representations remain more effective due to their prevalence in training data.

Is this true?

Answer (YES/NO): NO